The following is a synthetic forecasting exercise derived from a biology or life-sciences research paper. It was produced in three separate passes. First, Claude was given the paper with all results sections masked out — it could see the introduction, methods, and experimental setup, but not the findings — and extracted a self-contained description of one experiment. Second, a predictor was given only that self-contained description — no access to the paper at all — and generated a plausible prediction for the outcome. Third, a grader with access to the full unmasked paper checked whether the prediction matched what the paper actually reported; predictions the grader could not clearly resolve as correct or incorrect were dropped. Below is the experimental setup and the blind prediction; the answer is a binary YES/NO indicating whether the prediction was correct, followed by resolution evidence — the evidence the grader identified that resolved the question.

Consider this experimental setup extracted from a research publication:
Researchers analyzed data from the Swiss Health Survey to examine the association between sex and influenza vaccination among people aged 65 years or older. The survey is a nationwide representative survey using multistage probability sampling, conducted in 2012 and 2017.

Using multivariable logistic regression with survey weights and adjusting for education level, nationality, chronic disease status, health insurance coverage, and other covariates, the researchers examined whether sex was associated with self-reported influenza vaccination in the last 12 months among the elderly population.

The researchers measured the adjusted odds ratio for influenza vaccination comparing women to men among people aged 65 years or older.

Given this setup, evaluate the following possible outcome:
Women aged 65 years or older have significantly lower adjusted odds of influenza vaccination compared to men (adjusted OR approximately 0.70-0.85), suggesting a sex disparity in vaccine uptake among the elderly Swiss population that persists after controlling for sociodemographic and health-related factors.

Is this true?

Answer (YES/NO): NO